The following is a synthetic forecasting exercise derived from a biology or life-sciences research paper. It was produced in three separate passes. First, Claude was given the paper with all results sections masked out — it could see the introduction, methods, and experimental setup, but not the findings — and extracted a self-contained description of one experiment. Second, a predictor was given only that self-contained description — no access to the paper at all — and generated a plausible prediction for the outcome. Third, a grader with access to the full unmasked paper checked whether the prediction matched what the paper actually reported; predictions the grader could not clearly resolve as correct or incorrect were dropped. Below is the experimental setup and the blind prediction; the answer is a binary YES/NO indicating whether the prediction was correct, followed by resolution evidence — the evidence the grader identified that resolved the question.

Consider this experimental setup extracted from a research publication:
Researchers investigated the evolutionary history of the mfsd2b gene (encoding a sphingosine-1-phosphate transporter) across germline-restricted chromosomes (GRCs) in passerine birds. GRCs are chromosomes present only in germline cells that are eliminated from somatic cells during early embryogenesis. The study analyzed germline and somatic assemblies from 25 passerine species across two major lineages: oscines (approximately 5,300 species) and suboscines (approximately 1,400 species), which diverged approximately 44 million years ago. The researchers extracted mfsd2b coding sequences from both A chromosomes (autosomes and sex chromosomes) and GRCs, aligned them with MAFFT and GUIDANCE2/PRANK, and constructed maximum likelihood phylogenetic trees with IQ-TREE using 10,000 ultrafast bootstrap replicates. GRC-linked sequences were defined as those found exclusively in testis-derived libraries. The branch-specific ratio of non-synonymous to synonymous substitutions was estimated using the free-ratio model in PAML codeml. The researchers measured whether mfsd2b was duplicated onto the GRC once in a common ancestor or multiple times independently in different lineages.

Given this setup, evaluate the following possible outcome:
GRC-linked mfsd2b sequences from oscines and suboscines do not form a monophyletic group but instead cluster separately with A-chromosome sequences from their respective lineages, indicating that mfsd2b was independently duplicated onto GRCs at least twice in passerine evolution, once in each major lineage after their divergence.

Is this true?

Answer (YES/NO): NO